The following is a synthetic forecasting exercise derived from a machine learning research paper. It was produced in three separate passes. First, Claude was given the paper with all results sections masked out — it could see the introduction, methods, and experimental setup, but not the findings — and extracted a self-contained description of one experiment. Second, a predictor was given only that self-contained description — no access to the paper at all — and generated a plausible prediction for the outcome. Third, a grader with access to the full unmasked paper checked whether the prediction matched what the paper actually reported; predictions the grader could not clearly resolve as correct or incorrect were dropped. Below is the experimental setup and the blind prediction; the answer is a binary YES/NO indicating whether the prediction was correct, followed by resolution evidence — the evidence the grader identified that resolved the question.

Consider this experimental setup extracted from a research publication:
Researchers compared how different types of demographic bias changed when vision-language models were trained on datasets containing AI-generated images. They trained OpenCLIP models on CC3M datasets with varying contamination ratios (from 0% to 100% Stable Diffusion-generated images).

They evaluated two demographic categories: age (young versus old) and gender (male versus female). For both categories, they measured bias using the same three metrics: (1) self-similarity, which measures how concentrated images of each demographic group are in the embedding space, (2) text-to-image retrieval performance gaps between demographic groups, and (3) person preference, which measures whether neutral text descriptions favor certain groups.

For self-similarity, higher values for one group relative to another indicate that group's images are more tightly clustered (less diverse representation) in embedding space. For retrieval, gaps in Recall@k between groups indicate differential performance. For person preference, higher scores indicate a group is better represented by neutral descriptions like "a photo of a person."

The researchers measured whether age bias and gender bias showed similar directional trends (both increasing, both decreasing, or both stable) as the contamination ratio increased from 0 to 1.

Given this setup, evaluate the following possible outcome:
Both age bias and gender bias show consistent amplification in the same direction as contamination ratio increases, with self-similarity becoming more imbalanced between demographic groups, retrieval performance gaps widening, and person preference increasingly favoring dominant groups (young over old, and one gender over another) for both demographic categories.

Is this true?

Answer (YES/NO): NO